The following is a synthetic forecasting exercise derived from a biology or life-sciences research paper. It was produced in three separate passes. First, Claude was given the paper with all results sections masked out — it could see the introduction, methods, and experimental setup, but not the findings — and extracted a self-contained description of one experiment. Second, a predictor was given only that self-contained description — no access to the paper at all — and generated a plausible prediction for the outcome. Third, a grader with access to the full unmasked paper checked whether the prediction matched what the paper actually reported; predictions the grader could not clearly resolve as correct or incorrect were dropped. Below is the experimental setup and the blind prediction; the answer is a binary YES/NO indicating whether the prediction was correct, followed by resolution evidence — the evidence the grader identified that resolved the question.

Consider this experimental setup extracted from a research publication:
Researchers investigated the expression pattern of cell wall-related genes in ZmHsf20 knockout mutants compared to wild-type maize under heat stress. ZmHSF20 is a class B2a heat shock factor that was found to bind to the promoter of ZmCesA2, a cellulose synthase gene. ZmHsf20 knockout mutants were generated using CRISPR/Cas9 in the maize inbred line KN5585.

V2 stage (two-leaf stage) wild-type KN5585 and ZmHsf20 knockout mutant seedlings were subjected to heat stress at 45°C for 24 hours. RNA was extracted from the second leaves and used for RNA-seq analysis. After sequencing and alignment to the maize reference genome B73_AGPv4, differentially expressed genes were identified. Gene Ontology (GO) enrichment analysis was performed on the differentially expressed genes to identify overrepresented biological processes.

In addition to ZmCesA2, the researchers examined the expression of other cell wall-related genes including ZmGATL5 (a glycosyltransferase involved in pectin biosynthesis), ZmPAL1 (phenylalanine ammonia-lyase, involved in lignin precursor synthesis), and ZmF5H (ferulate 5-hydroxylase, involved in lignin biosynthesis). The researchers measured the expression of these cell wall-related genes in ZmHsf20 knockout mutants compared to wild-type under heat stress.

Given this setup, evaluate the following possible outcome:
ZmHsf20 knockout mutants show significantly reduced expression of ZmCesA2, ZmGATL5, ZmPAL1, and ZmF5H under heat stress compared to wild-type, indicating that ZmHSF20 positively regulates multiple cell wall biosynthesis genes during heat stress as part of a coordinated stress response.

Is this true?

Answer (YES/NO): NO